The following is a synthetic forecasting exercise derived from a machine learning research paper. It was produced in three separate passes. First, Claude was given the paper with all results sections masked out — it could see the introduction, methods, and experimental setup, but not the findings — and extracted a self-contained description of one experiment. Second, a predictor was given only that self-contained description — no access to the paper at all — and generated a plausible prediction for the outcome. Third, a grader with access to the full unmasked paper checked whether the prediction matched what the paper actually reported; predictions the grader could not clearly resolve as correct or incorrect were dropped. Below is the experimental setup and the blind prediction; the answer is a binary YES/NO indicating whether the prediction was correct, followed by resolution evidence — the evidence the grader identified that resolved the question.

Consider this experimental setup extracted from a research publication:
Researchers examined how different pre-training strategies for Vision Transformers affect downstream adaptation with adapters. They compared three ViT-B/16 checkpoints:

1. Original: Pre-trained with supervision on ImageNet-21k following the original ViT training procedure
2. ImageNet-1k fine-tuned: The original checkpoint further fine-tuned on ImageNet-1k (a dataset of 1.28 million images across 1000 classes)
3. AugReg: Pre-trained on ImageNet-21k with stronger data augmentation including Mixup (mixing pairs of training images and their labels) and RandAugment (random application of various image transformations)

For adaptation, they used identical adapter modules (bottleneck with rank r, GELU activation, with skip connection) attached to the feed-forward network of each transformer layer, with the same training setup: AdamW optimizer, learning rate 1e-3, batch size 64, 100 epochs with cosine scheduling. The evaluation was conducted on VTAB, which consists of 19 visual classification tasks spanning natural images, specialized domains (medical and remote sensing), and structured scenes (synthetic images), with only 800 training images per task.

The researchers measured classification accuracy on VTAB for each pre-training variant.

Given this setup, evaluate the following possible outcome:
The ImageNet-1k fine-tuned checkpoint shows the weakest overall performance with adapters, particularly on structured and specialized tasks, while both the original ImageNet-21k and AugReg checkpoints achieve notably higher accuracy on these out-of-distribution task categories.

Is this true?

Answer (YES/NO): YES